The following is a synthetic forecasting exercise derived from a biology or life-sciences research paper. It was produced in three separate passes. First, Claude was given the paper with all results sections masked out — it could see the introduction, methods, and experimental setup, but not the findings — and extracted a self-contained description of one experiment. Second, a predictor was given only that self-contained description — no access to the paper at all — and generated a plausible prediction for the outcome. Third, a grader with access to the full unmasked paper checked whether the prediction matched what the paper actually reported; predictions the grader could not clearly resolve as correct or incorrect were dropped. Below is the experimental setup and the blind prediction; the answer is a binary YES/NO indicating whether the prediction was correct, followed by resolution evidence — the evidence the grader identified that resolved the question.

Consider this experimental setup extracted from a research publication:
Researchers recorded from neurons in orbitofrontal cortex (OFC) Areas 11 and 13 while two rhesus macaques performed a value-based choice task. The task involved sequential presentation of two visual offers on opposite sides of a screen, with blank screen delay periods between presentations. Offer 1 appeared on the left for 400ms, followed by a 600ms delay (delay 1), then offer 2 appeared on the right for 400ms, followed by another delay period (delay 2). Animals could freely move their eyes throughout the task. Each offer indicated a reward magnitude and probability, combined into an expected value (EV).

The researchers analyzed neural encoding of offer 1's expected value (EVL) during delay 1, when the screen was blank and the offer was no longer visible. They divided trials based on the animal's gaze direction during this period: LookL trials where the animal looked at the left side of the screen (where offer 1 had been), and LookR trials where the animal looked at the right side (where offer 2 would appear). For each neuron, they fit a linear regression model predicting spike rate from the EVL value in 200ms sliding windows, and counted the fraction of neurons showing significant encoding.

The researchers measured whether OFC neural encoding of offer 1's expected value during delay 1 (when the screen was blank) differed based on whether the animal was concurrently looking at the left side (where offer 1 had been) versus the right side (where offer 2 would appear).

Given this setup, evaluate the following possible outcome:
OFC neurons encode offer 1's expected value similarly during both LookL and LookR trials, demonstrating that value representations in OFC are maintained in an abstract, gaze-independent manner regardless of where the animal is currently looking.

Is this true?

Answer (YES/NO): NO